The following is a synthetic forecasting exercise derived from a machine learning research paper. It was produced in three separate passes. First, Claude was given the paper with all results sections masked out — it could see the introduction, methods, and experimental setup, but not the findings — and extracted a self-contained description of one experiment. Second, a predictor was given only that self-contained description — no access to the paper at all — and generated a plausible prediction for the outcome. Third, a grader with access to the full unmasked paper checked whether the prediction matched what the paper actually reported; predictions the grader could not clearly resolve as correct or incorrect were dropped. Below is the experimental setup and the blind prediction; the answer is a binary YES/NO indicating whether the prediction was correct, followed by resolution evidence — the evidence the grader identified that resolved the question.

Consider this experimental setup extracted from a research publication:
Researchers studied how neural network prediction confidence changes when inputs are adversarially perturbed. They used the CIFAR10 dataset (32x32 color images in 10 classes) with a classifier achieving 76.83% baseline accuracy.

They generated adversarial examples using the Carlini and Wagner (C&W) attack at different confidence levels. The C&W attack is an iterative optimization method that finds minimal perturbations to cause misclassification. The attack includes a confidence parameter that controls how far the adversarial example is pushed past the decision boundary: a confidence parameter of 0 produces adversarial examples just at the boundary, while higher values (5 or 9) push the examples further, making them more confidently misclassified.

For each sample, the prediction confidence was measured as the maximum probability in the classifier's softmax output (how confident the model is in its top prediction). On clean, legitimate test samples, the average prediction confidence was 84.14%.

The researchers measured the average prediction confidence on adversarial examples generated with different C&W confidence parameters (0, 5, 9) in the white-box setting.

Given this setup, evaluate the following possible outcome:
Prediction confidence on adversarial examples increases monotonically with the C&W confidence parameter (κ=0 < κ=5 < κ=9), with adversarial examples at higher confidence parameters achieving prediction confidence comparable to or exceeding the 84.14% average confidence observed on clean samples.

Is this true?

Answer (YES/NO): NO